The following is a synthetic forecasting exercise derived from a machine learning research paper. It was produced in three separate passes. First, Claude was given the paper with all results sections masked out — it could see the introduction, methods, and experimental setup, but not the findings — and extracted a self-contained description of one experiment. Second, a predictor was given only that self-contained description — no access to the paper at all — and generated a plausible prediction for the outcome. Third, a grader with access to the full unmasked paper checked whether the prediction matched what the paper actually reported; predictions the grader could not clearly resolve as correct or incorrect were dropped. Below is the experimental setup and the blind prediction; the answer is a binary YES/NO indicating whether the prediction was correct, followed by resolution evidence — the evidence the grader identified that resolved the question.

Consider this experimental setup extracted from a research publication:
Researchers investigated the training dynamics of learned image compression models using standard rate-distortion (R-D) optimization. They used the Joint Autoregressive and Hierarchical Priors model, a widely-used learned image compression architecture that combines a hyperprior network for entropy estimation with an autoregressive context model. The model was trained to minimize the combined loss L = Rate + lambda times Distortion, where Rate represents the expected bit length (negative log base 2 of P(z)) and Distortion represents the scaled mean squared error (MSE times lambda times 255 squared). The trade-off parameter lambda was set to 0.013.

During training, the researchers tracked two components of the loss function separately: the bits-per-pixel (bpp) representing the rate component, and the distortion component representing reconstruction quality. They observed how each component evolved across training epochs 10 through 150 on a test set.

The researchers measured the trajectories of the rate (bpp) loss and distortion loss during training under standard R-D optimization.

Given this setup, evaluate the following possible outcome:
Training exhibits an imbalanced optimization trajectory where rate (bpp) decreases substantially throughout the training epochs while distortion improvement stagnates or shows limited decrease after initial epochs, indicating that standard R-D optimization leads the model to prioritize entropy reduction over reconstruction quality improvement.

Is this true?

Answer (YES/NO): NO